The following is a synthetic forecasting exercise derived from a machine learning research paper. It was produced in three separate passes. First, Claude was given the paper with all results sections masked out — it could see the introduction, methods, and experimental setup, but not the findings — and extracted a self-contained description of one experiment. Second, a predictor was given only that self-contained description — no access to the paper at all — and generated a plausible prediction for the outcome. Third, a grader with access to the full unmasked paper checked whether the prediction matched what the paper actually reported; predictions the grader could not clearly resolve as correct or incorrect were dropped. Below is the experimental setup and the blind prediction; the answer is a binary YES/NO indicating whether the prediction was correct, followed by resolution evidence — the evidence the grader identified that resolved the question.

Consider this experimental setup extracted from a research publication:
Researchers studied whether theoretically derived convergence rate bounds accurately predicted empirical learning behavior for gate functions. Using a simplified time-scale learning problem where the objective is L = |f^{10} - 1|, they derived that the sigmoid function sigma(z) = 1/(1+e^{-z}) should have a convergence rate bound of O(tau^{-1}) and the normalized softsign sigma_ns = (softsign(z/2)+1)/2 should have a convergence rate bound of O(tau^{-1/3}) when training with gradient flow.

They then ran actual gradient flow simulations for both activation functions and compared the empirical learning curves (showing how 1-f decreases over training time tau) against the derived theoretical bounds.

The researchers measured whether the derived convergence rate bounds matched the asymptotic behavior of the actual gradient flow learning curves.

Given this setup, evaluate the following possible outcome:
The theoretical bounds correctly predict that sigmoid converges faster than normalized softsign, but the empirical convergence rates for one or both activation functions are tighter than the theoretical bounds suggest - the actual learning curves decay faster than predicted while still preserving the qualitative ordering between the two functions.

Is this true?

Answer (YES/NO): NO